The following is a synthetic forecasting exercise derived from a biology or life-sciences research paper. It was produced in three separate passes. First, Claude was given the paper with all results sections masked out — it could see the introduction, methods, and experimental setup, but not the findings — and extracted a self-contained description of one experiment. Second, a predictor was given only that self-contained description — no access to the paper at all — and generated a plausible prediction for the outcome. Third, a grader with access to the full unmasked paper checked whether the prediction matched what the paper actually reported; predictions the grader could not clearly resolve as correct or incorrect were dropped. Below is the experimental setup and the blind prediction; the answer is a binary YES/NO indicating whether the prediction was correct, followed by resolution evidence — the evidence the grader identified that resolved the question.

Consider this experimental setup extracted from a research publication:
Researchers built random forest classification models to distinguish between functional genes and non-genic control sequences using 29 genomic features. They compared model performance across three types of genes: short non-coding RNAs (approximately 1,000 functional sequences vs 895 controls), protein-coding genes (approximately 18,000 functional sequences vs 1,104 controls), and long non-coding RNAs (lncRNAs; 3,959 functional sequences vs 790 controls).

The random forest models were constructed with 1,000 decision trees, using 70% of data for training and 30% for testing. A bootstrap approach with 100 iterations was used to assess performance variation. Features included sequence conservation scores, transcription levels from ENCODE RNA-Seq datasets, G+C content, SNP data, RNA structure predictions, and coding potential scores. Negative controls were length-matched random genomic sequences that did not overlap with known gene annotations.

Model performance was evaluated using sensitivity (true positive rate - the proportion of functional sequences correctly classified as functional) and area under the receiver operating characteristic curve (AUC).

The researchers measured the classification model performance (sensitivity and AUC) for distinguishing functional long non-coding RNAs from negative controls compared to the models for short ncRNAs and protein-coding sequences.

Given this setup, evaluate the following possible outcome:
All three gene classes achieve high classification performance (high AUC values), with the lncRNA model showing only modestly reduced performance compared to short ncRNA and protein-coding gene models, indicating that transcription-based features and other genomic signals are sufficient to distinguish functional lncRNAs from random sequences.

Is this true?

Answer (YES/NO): NO